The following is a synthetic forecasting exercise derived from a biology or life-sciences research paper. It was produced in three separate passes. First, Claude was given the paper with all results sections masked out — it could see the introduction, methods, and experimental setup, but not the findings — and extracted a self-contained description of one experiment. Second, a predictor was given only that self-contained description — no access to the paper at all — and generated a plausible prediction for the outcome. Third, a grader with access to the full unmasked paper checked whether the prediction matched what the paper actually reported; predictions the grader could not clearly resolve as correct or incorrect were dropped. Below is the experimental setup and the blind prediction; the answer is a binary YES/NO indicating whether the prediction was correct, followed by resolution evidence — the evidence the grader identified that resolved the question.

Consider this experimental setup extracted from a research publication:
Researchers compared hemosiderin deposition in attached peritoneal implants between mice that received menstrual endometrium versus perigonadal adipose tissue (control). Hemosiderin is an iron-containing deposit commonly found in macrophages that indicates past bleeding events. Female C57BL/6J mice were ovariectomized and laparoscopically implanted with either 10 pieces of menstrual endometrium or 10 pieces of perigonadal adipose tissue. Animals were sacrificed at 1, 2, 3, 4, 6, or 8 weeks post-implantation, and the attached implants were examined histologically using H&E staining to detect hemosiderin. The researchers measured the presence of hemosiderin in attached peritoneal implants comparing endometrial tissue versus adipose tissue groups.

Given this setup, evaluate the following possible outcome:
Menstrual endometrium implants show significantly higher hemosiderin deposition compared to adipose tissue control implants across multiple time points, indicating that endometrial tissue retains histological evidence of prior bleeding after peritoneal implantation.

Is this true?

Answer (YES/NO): YES